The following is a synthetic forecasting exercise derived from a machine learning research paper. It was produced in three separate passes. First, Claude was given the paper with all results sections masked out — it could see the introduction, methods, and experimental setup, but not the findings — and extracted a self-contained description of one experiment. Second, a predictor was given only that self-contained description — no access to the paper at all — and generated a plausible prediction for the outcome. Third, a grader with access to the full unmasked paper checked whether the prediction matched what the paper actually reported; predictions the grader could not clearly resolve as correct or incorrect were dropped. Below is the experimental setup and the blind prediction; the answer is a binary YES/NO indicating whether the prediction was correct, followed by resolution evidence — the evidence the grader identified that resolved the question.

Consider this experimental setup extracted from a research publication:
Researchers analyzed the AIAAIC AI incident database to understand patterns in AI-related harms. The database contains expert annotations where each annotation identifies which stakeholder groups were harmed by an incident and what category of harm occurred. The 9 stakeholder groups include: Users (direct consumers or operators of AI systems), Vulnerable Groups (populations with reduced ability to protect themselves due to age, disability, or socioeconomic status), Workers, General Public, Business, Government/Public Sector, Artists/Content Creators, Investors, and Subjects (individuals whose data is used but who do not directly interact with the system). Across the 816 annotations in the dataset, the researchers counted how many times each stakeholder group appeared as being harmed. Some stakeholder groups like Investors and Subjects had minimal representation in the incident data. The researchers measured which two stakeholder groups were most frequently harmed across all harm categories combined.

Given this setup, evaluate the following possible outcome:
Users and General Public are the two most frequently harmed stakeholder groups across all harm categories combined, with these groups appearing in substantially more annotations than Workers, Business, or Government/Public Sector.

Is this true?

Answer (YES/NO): NO